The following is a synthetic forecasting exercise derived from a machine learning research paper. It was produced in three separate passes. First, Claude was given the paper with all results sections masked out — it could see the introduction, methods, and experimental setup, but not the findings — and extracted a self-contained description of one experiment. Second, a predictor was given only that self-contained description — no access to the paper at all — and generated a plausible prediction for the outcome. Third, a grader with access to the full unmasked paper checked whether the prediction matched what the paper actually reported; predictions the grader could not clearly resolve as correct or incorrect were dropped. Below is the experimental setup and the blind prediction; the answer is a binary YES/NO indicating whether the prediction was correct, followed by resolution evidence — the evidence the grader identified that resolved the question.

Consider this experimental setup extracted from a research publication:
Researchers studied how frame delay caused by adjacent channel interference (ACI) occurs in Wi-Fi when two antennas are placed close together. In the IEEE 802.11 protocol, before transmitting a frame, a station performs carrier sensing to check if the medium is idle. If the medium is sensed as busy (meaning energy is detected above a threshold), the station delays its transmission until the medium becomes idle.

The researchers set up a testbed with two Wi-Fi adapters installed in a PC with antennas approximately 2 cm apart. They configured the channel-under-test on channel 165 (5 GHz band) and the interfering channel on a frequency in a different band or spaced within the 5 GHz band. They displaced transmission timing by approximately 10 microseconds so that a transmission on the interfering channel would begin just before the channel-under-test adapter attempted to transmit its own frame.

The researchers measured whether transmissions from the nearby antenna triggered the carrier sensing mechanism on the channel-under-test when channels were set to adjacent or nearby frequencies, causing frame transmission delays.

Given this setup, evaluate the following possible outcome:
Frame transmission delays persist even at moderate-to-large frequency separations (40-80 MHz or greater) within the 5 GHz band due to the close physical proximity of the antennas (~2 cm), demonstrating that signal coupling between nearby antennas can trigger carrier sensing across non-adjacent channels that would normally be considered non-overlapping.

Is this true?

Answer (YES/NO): YES